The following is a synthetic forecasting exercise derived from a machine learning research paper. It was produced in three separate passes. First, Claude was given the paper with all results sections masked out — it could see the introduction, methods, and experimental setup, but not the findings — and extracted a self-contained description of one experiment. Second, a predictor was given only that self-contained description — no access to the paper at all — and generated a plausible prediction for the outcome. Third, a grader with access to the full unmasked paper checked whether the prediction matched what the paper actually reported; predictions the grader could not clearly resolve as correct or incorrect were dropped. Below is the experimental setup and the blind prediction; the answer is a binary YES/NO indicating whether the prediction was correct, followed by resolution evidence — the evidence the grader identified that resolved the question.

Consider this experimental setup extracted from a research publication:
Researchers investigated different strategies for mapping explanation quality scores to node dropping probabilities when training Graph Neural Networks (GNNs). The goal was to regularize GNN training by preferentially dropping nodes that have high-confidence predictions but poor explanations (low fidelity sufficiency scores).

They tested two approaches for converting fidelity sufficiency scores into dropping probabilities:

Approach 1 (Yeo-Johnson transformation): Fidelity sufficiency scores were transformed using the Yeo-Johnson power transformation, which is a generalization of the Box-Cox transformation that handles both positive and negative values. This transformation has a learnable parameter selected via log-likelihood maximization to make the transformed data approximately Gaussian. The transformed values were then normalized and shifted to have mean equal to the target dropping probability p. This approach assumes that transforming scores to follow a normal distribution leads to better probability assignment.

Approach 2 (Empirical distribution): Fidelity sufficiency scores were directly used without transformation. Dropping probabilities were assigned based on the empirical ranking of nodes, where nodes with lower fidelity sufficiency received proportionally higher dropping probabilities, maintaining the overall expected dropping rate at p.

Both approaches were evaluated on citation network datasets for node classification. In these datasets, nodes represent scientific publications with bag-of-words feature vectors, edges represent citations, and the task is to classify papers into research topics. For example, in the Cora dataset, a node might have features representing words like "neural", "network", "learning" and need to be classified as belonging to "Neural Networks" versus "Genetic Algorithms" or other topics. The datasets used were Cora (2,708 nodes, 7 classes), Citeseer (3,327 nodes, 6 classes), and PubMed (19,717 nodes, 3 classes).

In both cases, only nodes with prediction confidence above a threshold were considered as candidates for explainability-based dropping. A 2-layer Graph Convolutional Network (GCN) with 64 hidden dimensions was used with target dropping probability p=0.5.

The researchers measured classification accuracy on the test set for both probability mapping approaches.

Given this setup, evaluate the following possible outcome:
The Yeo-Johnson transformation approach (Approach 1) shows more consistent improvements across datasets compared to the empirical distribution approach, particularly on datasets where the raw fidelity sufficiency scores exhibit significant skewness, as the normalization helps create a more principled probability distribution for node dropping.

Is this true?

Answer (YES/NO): NO